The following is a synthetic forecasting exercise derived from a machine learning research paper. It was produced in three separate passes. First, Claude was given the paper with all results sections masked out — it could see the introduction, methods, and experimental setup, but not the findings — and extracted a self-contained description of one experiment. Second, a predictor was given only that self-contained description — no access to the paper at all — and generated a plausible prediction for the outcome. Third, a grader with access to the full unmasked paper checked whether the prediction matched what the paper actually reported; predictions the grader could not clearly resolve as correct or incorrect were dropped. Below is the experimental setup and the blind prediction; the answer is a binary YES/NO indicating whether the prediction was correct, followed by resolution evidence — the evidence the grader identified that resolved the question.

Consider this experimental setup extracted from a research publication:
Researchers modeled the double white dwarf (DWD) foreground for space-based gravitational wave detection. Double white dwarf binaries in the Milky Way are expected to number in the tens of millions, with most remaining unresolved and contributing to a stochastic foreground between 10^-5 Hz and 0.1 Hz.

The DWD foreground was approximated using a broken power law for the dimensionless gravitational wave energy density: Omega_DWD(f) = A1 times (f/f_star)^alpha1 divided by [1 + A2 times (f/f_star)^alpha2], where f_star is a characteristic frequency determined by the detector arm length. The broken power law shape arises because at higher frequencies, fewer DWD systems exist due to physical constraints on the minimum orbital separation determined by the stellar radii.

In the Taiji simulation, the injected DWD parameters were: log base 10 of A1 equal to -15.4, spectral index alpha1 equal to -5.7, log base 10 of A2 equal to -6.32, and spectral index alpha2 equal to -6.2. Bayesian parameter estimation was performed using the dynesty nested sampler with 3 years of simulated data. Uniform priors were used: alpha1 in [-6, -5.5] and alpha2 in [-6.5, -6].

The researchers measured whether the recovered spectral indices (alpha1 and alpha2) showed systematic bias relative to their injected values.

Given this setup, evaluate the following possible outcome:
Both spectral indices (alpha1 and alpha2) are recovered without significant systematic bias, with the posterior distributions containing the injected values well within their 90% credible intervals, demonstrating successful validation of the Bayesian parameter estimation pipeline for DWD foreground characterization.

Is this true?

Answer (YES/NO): YES